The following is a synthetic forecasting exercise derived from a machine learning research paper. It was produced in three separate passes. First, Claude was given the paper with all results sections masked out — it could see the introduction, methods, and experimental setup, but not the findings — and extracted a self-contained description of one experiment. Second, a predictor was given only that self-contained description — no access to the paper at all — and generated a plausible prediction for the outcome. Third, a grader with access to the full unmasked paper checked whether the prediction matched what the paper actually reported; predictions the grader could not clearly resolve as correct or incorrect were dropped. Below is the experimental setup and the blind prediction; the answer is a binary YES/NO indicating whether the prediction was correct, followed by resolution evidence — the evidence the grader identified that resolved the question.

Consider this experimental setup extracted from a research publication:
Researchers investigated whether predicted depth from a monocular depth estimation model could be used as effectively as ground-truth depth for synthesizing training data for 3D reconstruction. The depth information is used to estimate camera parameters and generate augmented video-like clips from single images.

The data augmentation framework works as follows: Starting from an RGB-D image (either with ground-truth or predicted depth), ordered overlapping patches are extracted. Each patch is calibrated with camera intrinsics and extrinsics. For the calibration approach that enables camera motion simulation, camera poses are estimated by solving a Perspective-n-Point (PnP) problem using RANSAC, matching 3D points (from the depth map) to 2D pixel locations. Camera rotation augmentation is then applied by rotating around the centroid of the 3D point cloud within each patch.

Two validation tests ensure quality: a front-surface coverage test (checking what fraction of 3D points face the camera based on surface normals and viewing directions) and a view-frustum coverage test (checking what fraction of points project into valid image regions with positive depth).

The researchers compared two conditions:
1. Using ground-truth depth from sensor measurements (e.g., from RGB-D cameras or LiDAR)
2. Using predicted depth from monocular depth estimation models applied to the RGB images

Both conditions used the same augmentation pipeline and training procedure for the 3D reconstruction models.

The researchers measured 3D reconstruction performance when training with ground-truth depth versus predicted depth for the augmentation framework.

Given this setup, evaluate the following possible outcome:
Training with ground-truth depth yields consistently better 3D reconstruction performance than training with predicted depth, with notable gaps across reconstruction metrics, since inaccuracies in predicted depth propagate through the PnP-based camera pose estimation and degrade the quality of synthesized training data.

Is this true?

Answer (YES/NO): NO